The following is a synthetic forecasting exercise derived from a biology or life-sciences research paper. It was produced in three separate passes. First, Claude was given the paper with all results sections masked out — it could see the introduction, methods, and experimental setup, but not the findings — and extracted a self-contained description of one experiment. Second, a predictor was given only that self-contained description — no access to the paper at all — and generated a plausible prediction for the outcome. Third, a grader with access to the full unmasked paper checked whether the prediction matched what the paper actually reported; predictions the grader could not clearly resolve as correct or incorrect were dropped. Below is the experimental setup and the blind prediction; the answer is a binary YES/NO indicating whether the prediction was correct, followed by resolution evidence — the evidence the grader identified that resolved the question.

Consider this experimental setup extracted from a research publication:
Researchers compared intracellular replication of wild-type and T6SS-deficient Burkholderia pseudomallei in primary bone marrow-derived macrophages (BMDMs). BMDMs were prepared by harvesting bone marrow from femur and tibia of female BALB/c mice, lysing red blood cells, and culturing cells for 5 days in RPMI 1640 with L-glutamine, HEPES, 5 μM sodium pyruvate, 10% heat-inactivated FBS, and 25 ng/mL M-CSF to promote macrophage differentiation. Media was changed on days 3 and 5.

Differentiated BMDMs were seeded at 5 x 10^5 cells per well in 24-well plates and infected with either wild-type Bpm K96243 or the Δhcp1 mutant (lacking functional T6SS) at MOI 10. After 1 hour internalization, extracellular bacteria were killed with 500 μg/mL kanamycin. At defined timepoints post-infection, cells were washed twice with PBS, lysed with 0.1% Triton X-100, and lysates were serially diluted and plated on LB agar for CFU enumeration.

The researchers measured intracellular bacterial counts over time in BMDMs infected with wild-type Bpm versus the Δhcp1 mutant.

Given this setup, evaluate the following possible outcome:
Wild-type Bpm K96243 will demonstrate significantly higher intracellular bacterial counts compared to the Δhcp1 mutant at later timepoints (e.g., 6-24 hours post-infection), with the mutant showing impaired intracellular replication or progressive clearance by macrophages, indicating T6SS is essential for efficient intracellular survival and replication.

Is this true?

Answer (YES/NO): NO